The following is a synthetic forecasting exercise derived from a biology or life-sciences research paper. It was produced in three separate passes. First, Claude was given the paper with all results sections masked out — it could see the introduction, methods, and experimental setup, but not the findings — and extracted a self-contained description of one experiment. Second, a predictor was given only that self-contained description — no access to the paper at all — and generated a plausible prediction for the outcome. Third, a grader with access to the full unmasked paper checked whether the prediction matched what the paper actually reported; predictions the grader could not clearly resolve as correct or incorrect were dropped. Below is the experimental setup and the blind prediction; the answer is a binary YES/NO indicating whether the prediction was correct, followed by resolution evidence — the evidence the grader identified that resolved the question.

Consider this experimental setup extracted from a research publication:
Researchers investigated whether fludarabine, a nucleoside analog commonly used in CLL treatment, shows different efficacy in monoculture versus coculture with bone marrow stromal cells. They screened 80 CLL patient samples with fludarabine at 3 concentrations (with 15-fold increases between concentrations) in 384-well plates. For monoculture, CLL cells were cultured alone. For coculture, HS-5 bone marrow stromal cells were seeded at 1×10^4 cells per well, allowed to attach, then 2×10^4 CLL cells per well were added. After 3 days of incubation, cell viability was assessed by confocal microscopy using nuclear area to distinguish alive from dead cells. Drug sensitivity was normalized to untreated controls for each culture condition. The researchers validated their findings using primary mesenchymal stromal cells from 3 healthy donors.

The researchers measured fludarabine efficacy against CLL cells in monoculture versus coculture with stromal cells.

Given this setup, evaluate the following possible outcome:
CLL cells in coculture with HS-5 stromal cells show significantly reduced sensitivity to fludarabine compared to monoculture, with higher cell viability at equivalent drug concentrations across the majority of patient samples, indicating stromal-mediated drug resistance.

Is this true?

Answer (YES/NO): YES